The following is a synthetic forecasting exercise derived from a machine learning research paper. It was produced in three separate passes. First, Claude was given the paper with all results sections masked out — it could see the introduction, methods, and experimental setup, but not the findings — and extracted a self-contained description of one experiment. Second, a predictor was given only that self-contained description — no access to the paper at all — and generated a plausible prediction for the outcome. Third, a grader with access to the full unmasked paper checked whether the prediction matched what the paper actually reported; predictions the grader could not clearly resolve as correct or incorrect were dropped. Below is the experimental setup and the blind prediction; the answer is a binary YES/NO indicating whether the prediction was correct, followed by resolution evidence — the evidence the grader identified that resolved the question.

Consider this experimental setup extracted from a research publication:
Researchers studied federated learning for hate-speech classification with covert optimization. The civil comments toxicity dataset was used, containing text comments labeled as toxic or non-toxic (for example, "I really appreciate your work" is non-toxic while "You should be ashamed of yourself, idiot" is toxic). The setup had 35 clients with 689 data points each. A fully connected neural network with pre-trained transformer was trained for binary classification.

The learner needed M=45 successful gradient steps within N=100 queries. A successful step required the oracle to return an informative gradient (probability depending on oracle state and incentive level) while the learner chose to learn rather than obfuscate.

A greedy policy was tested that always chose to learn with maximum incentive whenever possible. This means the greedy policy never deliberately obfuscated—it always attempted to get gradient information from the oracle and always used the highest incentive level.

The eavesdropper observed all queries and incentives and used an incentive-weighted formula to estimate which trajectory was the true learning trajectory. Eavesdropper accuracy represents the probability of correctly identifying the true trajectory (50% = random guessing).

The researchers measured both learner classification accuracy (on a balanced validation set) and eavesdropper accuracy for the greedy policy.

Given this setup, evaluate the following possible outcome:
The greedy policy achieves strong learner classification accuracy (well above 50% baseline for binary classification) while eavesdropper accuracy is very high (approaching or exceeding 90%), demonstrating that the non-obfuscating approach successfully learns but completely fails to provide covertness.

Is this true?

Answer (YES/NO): YES